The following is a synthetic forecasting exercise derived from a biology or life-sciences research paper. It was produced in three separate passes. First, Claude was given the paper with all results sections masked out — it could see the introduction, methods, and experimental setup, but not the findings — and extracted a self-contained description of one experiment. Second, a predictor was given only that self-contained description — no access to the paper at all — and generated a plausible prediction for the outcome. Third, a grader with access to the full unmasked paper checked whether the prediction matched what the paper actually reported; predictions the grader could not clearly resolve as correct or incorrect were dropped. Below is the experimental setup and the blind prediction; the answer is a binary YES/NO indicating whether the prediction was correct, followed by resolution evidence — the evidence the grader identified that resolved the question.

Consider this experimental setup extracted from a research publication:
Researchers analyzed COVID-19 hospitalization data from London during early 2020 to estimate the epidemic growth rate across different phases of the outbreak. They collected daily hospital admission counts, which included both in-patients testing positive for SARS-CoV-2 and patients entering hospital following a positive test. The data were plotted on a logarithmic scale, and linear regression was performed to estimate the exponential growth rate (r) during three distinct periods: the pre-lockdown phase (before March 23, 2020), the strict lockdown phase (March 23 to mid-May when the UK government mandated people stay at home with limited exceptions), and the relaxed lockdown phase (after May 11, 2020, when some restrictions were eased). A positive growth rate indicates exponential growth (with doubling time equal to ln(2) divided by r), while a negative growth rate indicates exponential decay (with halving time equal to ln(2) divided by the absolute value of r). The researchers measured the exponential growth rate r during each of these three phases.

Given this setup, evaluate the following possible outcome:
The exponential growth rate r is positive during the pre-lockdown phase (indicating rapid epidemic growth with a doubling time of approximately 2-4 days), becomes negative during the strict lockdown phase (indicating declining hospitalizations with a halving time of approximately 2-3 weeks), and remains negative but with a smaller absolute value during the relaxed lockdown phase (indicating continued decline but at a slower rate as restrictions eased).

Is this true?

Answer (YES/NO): NO